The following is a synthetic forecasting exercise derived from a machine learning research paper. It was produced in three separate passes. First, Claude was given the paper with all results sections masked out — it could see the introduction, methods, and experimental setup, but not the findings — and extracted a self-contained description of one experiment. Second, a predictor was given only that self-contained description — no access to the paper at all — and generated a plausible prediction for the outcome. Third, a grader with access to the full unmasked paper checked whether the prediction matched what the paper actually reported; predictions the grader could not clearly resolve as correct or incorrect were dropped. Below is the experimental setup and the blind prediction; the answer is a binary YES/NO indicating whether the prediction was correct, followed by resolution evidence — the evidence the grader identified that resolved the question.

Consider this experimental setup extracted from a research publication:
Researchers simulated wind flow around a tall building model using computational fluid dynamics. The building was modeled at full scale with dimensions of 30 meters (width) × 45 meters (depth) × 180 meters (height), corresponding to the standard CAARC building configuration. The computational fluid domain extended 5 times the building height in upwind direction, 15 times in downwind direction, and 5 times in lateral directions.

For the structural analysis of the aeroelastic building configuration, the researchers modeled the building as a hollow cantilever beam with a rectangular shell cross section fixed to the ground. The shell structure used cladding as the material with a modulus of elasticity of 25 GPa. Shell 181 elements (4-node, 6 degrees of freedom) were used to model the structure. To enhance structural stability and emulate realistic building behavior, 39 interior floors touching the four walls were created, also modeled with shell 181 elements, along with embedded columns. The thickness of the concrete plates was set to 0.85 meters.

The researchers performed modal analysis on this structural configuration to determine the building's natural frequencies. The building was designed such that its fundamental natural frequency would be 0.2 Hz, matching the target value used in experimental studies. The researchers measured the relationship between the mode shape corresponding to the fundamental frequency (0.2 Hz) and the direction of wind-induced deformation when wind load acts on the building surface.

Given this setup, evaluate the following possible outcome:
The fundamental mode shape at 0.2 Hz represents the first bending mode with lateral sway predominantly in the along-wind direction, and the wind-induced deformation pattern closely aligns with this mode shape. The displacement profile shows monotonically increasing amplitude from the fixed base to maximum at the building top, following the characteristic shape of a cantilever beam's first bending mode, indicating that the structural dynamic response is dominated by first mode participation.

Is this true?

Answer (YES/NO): YES